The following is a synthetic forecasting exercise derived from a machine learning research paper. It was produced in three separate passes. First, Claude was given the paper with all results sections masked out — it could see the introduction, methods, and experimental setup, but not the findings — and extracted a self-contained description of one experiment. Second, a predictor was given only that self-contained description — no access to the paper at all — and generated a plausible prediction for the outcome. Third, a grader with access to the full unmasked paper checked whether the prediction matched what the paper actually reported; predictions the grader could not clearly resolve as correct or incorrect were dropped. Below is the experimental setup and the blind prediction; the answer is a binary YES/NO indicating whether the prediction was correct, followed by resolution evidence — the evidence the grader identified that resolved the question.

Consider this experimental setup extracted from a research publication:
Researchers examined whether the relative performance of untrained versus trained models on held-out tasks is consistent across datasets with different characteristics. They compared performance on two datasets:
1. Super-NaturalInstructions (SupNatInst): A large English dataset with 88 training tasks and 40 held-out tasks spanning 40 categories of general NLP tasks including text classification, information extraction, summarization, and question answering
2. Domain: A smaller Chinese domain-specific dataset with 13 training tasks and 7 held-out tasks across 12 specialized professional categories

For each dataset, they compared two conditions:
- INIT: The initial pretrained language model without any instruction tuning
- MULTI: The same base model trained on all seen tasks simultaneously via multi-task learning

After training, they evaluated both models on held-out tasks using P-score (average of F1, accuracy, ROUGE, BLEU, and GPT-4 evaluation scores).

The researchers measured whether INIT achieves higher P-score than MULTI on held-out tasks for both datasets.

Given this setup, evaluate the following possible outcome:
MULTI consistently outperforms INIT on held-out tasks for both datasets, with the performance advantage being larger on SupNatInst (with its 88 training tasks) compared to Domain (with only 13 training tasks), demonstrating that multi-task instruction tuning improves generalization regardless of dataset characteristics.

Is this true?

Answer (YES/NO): NO